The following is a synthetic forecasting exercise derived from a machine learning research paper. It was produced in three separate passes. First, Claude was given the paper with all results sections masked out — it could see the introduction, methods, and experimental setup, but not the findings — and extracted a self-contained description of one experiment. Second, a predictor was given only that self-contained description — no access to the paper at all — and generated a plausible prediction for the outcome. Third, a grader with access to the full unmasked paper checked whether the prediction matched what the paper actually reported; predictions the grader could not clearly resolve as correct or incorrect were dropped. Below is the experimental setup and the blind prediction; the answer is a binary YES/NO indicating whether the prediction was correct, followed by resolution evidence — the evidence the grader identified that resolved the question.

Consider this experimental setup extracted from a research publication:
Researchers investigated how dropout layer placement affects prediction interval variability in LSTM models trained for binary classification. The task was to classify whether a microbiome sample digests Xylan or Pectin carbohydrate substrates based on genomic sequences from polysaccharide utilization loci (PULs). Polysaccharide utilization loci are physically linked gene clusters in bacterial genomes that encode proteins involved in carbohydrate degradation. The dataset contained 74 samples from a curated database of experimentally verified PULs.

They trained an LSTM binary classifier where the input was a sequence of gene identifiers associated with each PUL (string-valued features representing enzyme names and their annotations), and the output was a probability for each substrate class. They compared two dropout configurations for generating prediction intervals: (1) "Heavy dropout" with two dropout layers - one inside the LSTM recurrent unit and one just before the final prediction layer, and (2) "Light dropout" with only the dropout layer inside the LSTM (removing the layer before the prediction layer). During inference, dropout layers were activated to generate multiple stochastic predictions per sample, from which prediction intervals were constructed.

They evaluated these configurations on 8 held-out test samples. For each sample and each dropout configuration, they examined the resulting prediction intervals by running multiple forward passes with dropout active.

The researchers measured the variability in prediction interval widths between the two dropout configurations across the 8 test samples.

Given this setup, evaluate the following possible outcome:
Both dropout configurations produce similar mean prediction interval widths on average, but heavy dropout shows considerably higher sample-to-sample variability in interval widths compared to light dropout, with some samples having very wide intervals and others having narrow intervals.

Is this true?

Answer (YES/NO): NO